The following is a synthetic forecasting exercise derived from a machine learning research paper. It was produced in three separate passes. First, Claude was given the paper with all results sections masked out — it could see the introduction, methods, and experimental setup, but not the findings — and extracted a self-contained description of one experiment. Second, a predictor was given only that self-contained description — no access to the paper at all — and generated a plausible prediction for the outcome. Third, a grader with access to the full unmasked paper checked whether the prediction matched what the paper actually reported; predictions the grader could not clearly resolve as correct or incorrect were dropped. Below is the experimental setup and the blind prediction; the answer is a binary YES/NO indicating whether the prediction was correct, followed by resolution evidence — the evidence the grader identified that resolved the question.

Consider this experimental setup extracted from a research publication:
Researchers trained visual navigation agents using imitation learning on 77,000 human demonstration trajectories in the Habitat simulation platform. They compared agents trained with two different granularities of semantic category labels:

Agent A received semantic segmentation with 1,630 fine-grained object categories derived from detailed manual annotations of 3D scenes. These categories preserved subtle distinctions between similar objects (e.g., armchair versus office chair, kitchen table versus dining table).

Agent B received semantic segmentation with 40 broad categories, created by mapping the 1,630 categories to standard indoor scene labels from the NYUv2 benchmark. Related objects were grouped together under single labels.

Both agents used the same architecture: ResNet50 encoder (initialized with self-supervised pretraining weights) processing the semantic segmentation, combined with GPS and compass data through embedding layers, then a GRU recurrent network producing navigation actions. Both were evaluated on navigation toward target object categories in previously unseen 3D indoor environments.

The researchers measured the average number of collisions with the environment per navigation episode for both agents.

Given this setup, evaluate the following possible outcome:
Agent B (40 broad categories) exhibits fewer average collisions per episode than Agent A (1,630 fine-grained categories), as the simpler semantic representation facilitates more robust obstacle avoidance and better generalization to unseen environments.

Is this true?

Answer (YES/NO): YES